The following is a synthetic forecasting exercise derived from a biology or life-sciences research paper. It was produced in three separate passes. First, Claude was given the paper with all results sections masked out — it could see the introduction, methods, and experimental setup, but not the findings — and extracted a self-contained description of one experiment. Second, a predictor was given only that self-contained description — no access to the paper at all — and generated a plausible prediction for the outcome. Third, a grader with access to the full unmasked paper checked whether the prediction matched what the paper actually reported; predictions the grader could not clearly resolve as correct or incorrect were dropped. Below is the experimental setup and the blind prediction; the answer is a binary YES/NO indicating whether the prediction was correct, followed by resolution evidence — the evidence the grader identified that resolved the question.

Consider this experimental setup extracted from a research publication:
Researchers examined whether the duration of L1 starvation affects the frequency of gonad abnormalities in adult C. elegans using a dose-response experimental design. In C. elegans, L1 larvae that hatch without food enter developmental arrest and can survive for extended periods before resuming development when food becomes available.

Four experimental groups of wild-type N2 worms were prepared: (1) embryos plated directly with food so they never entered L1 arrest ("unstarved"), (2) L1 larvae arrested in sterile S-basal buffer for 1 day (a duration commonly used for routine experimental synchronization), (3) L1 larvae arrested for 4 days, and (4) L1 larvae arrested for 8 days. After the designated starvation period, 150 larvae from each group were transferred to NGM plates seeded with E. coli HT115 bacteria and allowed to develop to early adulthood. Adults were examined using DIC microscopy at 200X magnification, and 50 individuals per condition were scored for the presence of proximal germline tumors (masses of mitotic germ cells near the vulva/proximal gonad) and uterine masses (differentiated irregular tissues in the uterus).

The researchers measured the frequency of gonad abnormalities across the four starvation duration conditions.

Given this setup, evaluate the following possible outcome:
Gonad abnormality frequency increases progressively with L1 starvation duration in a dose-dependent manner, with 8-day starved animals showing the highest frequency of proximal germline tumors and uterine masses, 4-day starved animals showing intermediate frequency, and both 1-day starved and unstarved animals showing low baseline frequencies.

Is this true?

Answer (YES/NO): NO